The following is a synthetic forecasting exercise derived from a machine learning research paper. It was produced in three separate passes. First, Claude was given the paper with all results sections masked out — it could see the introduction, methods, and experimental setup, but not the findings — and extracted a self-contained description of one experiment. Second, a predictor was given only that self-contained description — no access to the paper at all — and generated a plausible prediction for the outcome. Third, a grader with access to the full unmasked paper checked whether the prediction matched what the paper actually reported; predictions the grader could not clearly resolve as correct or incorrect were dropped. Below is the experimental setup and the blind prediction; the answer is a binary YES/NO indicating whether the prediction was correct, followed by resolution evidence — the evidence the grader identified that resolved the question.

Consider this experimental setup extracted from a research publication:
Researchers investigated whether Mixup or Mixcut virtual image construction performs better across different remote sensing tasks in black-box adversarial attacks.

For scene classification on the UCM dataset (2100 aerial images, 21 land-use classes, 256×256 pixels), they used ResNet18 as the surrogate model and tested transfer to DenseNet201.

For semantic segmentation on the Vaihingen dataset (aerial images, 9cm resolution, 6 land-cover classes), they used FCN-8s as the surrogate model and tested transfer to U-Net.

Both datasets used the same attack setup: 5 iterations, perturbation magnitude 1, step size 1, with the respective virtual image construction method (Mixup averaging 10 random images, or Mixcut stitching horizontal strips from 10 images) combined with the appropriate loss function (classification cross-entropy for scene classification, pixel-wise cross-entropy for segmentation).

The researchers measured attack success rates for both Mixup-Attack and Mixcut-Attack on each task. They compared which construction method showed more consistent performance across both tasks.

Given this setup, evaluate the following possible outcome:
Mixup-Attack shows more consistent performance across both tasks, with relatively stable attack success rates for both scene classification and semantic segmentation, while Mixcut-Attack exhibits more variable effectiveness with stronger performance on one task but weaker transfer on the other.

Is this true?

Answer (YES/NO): YES